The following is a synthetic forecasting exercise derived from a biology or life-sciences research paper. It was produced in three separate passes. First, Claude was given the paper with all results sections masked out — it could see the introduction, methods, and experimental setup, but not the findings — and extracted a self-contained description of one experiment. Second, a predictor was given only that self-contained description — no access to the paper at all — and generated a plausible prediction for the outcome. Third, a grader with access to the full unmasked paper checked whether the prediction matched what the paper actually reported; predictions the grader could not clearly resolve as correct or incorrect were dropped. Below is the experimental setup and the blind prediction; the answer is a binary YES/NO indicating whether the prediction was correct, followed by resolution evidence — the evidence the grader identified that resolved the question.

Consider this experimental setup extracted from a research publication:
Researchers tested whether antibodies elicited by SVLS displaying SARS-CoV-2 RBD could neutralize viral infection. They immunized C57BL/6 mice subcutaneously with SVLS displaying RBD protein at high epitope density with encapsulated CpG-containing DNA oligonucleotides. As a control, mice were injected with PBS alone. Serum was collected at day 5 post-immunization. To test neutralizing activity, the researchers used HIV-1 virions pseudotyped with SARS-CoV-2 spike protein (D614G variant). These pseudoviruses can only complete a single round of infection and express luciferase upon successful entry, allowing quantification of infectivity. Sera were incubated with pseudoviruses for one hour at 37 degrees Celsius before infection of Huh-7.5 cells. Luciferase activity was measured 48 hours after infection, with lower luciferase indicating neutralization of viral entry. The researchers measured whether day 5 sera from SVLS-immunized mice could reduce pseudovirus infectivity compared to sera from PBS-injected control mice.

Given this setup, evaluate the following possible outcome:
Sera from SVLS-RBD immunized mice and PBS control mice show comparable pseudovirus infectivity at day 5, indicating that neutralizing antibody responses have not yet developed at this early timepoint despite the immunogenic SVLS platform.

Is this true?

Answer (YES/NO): NO